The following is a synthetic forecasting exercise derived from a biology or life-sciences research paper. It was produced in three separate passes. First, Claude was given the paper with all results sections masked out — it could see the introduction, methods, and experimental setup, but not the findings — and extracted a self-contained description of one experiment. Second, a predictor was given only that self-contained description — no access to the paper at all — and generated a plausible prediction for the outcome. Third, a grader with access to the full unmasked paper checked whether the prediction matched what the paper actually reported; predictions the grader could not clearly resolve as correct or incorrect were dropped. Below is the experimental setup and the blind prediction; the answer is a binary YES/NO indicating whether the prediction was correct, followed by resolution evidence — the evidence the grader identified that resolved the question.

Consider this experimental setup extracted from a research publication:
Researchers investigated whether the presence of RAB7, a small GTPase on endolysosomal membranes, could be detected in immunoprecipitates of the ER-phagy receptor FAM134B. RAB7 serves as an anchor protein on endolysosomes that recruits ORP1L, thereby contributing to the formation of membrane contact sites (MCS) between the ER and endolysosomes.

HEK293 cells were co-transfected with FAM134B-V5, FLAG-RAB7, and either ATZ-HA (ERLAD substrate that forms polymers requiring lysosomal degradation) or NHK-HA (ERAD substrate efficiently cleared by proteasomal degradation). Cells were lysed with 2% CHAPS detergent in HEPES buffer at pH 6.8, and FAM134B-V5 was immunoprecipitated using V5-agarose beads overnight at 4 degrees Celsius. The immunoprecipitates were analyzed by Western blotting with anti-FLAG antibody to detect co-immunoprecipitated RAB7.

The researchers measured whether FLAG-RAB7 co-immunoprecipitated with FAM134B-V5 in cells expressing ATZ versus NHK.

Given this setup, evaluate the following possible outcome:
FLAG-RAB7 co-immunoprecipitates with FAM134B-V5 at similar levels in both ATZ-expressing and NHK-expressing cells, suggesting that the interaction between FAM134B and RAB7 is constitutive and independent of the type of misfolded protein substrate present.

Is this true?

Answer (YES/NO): NO